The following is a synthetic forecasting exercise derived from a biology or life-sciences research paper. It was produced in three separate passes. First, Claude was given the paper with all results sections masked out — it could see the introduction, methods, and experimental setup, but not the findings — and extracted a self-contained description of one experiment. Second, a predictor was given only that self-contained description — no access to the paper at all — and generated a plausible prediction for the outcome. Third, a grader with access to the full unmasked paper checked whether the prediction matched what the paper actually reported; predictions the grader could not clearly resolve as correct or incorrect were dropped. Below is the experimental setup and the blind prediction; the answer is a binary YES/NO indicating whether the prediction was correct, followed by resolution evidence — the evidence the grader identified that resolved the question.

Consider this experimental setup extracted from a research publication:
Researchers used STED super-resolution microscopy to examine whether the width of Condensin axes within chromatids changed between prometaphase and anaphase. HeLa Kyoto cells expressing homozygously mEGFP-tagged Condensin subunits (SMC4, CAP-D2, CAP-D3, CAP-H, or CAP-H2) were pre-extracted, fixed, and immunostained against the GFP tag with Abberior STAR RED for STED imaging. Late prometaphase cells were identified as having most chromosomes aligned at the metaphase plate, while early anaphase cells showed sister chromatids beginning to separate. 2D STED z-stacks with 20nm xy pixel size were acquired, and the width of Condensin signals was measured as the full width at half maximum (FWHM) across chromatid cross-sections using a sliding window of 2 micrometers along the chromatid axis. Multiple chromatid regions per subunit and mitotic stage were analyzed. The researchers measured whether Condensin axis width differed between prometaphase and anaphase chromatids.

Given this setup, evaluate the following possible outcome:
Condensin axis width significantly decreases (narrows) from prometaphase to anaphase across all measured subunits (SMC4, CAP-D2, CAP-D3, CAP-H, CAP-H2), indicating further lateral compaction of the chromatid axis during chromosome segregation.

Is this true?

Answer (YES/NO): NO